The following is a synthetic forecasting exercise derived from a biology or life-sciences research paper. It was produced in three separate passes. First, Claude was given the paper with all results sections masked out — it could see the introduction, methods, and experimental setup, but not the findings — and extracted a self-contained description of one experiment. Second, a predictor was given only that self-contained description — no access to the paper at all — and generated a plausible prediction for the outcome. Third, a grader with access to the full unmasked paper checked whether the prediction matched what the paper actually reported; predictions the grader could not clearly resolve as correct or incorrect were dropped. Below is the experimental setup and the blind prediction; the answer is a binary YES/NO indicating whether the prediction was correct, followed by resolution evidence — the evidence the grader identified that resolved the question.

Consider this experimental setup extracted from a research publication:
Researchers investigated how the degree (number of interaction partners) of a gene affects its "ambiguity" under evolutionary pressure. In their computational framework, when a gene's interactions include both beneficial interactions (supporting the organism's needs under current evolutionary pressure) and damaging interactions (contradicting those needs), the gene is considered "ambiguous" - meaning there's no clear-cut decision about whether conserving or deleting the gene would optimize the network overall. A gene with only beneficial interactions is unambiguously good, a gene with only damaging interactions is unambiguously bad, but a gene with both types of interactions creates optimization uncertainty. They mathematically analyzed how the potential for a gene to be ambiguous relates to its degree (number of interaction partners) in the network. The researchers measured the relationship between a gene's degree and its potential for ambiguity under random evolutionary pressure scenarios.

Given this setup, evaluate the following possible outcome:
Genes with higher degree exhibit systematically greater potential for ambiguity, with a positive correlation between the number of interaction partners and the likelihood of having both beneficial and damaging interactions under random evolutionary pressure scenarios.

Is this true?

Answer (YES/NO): YES